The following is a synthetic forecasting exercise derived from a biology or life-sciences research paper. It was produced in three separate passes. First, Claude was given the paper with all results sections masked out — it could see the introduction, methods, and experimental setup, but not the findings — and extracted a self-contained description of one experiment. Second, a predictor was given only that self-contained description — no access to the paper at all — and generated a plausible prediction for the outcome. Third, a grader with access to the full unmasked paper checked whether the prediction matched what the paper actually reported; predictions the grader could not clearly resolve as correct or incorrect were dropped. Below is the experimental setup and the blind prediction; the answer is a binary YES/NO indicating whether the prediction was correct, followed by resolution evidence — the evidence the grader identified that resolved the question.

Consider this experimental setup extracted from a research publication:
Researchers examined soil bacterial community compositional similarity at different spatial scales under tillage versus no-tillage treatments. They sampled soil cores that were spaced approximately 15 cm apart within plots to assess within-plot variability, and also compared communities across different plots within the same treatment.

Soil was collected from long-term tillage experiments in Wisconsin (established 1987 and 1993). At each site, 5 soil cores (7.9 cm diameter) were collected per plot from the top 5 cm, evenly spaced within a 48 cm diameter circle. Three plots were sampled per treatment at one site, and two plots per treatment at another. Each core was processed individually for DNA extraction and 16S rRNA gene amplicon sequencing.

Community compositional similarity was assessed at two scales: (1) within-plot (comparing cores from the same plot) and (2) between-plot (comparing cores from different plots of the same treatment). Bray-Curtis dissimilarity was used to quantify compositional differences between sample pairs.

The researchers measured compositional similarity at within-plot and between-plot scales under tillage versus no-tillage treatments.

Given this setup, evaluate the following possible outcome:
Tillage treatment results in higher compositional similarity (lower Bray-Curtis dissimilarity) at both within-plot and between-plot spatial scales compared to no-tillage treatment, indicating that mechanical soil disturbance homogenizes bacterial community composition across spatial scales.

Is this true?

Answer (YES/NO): YES